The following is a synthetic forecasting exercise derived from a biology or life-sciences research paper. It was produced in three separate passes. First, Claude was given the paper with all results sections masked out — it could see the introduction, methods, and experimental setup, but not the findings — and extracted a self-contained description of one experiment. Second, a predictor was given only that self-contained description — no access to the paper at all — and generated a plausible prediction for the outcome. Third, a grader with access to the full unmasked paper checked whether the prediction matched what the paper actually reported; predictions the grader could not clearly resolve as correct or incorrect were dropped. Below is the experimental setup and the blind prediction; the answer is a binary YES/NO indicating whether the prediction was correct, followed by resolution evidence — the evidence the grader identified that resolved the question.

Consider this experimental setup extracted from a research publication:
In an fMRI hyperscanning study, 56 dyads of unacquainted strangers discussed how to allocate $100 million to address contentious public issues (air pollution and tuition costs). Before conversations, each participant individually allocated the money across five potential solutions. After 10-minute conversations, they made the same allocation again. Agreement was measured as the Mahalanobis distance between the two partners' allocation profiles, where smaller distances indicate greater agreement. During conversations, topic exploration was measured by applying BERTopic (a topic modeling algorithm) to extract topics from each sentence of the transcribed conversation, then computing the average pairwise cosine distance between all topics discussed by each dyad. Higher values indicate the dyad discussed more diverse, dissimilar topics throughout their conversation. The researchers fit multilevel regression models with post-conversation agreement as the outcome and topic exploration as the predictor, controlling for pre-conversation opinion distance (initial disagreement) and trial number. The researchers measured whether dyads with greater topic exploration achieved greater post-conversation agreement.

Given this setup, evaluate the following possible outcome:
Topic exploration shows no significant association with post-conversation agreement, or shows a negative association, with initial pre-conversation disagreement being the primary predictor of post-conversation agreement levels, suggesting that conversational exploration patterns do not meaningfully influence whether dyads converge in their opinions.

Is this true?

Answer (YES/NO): NO